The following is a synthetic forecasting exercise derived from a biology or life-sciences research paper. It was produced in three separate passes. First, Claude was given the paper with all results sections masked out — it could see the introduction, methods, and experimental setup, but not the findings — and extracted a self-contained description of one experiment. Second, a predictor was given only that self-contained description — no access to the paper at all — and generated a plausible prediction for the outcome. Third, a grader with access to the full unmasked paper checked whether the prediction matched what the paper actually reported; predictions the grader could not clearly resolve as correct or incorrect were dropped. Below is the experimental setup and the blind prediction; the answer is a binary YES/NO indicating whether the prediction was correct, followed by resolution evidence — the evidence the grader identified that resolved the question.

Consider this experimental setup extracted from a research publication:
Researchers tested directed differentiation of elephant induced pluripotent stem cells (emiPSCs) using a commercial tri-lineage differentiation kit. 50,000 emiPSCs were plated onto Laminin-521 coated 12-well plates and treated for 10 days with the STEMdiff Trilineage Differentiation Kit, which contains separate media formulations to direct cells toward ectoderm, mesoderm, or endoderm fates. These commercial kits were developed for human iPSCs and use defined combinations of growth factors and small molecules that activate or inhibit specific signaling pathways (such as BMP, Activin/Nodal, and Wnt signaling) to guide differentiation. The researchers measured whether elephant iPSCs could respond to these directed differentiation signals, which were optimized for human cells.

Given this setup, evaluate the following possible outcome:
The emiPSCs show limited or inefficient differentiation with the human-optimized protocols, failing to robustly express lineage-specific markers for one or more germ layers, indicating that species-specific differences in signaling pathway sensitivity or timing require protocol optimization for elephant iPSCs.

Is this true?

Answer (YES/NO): NO